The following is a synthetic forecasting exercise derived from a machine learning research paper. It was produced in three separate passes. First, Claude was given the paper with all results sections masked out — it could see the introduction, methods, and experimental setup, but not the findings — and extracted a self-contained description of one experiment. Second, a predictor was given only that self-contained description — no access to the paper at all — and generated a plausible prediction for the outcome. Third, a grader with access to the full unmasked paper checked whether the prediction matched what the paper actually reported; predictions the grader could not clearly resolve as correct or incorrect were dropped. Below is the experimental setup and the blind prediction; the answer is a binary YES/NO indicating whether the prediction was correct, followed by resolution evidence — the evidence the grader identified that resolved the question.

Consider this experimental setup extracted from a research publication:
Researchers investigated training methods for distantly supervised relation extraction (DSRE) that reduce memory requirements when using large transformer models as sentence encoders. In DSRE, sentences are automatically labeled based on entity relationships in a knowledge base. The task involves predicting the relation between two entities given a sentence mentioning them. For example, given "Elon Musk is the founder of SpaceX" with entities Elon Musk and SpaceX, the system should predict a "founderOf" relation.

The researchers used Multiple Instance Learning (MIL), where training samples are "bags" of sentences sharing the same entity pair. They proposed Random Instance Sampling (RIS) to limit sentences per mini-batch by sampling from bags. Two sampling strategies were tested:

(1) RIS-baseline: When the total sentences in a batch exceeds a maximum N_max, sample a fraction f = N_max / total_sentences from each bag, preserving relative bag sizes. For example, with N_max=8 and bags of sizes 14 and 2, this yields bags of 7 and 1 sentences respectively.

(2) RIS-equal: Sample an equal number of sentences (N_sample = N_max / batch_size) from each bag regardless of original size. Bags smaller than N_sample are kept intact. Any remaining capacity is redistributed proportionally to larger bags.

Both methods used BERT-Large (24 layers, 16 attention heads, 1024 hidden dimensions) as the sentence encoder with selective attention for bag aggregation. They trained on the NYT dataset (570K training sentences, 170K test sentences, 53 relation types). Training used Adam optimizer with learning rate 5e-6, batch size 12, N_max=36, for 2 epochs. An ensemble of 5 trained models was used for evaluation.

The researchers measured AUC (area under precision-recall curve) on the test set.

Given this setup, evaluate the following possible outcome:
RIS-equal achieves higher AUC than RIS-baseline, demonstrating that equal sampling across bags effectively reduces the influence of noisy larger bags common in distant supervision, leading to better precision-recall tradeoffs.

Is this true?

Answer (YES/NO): YES